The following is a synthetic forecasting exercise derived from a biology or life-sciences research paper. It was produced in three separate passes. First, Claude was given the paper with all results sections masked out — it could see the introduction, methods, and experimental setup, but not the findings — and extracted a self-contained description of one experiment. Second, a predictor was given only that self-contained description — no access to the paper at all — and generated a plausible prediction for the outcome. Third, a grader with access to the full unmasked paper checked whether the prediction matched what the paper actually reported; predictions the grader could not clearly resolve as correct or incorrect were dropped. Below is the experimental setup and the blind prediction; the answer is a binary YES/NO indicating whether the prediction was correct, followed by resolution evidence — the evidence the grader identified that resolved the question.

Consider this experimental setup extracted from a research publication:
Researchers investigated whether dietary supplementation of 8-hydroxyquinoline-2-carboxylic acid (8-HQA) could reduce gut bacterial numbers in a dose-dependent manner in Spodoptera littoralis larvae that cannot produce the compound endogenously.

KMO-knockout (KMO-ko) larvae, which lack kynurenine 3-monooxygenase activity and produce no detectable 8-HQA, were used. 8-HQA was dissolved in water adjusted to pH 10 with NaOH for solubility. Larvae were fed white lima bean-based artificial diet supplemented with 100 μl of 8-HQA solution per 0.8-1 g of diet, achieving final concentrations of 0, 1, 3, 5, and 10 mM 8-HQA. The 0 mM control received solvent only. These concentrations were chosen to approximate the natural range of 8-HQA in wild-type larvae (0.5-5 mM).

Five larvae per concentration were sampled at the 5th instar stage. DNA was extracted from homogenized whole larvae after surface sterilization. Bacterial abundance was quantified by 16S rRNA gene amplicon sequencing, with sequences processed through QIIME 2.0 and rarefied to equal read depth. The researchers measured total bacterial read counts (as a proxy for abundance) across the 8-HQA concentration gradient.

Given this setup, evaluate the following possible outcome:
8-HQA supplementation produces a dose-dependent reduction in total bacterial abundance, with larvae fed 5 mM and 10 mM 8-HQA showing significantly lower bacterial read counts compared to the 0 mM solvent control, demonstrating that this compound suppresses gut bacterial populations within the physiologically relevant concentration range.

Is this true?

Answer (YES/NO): YES